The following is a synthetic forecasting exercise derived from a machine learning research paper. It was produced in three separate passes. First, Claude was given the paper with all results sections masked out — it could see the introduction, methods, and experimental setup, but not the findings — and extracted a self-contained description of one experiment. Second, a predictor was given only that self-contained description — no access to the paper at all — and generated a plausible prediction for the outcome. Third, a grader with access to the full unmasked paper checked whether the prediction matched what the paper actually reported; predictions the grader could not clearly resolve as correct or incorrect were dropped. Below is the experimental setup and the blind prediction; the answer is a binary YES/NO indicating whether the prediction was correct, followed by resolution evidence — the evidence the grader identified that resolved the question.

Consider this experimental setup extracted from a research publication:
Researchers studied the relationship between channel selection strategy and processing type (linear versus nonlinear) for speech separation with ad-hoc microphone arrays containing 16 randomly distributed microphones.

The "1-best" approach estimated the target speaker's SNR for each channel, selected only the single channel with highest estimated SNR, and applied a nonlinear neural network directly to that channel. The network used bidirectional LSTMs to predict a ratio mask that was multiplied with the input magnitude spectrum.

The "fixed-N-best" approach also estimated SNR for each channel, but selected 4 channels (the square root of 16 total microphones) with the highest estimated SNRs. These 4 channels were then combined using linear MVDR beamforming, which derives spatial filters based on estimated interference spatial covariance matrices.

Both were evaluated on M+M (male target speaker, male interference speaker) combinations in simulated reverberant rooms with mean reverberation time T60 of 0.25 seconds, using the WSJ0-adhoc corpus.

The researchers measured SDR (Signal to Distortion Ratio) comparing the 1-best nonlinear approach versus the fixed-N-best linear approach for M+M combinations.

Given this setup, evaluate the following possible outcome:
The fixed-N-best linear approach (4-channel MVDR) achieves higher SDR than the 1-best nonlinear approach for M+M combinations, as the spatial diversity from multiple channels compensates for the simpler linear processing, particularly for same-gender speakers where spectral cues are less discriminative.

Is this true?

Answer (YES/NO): NO